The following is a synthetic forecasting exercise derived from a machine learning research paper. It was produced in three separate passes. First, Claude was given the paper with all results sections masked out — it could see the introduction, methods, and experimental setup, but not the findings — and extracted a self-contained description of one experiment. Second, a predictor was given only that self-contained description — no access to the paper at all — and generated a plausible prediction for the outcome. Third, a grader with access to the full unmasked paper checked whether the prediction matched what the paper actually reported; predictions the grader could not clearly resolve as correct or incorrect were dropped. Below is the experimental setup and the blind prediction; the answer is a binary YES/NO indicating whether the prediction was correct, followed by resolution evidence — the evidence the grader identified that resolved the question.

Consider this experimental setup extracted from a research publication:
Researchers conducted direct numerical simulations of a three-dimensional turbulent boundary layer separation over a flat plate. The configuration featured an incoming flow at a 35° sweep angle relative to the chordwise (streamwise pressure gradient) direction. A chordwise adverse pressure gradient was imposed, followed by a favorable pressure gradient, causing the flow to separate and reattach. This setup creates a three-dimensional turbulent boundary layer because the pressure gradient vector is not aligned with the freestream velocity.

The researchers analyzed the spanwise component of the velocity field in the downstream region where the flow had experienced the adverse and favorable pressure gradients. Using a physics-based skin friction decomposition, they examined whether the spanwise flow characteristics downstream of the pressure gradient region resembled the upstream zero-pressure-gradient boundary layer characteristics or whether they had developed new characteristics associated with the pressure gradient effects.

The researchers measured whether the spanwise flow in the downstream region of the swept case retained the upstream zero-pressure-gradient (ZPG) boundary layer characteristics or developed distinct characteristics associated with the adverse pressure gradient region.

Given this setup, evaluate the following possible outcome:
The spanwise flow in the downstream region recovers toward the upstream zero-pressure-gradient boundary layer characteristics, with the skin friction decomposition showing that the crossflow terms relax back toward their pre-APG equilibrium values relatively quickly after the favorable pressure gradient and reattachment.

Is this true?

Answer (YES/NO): NO